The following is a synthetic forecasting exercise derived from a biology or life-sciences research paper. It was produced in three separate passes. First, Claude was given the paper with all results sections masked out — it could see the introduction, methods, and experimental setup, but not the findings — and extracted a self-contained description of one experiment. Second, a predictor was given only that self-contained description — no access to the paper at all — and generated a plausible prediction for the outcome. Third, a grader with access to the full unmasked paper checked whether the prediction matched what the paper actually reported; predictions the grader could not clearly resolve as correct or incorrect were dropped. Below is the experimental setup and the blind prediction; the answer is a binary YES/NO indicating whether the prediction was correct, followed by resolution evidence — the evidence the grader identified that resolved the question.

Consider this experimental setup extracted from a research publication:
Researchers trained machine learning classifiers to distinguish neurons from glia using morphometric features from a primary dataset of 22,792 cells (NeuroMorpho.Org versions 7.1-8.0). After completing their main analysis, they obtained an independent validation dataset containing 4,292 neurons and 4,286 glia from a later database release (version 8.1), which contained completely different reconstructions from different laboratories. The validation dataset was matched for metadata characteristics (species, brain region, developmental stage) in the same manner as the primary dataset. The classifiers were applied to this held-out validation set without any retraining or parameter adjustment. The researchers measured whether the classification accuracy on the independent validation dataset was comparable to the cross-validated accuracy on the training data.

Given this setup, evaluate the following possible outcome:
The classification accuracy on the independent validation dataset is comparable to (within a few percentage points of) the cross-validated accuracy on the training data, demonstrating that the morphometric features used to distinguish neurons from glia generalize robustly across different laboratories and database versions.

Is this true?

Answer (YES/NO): YES